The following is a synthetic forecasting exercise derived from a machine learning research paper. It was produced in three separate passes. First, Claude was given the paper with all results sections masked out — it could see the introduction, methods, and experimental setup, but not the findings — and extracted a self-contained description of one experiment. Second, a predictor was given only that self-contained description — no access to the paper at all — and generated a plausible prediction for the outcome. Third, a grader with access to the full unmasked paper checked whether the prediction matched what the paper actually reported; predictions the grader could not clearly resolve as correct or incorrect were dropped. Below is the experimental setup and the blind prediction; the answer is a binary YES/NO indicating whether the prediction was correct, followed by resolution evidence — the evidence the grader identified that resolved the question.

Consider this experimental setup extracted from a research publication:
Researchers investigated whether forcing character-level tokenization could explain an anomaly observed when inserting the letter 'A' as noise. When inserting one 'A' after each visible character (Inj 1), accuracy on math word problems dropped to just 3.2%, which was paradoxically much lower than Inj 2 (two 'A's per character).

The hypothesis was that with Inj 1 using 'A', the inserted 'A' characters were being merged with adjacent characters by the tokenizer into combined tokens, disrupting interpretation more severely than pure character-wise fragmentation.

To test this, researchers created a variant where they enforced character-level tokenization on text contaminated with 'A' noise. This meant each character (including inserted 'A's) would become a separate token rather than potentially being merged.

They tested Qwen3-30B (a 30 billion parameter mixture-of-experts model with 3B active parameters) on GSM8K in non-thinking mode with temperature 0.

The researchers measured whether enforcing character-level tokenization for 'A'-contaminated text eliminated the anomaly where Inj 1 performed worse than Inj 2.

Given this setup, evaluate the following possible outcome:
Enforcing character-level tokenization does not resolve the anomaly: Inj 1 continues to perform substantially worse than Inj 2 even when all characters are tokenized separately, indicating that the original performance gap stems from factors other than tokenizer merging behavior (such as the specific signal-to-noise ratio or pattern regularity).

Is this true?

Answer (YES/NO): NO